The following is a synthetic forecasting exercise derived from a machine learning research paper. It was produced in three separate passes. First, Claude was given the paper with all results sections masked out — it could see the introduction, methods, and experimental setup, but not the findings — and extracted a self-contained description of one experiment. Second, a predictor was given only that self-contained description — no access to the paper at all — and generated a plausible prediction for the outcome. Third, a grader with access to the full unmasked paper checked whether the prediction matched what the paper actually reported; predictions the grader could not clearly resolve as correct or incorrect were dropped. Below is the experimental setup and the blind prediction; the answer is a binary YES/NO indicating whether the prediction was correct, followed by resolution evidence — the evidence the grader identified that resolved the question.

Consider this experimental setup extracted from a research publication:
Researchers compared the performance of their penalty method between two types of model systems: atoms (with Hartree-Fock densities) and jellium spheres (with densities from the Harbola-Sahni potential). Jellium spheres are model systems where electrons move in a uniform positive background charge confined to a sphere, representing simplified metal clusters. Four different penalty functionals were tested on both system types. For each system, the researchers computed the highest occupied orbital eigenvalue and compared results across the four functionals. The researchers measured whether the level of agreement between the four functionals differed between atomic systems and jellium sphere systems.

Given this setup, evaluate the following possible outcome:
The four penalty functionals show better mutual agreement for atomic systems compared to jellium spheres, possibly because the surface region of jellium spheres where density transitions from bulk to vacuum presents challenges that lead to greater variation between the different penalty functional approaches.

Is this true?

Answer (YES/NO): NO